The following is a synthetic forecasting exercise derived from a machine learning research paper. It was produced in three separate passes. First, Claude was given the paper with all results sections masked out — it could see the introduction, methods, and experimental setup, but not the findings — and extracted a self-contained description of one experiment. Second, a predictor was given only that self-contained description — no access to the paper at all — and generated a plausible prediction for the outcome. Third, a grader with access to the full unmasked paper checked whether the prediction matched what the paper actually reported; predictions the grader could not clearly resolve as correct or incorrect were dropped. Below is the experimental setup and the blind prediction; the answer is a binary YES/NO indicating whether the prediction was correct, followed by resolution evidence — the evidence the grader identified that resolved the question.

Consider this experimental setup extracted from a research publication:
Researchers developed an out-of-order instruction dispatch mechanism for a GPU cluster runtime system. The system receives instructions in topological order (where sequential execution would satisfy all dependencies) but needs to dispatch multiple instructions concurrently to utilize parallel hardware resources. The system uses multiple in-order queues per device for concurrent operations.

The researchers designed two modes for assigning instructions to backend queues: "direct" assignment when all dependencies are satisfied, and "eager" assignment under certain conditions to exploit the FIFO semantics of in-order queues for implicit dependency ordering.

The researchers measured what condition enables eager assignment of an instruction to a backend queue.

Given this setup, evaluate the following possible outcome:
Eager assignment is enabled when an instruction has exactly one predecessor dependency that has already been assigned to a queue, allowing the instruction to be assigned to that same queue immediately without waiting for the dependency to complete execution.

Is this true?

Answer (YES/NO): NO